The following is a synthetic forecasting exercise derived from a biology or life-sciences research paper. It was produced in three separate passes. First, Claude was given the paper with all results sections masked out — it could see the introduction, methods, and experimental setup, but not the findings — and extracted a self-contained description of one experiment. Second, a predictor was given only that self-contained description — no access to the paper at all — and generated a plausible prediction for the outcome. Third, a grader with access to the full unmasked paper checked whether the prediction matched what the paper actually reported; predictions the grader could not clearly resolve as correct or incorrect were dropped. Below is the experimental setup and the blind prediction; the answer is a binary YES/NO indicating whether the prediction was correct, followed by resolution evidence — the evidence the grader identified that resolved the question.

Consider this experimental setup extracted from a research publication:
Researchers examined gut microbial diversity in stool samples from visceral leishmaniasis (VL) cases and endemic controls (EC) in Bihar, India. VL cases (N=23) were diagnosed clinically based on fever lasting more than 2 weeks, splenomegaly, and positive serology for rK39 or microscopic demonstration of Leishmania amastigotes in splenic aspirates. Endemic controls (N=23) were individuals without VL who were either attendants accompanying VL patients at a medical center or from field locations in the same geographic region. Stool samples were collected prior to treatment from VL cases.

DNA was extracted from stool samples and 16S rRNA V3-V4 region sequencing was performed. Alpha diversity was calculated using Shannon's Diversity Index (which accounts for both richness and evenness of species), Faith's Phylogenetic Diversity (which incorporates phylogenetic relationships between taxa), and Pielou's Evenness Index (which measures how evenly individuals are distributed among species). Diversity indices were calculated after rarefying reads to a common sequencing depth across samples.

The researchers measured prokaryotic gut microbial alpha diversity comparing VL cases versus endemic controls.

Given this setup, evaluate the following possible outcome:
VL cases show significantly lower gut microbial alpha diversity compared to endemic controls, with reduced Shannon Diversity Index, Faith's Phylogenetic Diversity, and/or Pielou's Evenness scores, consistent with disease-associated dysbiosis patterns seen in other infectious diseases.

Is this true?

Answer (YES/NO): NO